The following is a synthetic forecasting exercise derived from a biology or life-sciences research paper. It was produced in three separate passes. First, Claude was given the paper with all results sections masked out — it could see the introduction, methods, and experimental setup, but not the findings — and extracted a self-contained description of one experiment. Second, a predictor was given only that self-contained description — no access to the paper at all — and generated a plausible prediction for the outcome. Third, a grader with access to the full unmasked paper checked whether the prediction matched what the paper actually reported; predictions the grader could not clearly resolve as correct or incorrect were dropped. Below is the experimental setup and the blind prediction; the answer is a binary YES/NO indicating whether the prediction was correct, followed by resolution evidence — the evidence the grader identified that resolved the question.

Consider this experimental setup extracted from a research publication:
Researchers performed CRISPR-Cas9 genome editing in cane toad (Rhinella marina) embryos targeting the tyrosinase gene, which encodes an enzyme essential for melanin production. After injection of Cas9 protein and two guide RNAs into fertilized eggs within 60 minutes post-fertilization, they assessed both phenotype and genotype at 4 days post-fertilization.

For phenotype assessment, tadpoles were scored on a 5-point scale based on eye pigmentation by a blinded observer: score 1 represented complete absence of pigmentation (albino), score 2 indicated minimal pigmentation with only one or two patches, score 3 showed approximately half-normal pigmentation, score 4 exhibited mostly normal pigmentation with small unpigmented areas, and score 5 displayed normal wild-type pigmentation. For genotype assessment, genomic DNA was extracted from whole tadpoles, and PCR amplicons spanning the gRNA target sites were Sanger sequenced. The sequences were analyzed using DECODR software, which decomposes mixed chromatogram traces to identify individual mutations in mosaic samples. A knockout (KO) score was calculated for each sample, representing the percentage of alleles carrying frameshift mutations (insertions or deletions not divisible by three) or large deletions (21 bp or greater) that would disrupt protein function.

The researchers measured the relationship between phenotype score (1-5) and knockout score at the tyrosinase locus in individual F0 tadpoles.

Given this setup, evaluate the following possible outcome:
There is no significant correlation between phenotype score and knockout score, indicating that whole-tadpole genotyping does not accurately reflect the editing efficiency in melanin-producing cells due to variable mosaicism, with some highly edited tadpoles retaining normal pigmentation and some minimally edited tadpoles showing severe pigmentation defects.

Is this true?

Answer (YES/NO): NO